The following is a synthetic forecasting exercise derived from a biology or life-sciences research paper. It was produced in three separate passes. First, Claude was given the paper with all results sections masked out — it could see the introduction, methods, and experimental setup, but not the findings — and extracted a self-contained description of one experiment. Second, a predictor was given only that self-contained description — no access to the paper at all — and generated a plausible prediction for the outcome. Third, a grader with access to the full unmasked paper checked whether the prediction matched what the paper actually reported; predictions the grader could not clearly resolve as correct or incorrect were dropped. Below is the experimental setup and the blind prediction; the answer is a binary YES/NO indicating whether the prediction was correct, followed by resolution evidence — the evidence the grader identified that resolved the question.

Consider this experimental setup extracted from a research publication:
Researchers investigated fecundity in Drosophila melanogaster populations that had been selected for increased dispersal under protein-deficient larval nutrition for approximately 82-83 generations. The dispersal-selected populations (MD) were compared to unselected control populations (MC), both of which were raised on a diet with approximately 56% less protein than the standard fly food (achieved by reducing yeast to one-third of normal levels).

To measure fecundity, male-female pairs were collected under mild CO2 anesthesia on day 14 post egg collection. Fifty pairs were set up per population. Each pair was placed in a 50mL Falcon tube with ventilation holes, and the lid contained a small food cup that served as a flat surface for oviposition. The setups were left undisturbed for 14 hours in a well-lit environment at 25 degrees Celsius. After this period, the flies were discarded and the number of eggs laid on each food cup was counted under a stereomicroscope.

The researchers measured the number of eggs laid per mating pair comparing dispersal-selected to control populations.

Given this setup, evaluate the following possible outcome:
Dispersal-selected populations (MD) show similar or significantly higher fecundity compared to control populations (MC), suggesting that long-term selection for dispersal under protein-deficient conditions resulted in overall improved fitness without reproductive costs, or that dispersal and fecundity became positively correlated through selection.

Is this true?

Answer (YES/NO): NO